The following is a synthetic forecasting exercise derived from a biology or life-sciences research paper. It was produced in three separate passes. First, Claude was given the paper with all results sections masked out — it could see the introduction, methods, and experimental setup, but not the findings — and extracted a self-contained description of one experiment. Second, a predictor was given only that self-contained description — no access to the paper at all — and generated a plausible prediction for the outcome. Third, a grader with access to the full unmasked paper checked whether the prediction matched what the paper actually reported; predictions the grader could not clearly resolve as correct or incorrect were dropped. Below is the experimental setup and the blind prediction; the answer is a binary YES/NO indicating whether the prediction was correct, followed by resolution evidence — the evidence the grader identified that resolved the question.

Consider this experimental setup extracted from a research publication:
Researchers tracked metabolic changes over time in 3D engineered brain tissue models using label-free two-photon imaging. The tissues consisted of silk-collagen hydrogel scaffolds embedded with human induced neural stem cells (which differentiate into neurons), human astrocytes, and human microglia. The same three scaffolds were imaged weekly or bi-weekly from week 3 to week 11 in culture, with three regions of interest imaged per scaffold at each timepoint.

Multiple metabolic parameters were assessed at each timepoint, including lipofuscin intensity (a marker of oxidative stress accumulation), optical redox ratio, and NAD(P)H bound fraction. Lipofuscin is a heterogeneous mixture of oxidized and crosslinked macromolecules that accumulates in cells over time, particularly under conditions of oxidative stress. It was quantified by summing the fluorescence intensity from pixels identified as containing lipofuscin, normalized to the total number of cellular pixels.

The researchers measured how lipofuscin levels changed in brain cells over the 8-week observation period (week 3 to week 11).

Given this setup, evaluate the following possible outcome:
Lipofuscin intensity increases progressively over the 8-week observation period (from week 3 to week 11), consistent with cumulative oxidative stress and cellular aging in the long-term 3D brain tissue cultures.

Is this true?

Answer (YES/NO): NO